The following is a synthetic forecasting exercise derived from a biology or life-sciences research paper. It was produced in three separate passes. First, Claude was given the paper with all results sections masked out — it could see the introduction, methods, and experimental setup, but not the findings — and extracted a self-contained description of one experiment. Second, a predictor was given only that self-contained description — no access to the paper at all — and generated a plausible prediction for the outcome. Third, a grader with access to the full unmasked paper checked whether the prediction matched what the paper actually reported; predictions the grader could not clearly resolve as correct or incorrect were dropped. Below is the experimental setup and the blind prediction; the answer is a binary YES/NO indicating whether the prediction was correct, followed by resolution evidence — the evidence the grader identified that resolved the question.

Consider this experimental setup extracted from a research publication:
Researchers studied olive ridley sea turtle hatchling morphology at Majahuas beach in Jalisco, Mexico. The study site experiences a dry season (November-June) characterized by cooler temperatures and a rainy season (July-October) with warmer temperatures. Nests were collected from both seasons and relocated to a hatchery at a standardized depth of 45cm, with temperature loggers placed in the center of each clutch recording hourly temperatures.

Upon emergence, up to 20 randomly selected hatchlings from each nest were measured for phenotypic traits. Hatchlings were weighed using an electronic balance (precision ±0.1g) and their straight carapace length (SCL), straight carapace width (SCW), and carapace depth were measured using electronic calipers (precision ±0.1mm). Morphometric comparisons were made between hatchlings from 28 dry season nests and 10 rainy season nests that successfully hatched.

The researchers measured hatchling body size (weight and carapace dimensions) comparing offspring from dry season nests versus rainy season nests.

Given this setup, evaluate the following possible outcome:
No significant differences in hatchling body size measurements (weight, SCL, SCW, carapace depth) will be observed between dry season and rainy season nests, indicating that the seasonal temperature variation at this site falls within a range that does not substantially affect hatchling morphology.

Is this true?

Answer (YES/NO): NO